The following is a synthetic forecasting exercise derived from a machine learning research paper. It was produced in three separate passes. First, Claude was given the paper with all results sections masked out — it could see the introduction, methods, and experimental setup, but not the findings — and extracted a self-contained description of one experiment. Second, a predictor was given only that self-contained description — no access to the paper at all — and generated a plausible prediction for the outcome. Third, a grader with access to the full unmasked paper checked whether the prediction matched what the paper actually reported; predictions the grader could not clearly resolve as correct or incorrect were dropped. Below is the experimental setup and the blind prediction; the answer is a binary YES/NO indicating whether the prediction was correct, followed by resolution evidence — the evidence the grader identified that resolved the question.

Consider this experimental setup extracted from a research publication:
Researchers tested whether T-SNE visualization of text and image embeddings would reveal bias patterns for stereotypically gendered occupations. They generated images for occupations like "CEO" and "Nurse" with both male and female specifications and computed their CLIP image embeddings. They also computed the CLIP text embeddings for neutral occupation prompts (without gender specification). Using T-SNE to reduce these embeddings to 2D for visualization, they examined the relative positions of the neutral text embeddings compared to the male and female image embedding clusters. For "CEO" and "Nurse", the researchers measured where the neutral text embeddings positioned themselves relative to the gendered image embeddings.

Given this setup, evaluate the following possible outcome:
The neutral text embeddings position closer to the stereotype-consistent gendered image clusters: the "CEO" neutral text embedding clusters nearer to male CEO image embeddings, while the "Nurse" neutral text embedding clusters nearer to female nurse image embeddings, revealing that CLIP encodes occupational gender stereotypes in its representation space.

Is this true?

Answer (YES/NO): YES